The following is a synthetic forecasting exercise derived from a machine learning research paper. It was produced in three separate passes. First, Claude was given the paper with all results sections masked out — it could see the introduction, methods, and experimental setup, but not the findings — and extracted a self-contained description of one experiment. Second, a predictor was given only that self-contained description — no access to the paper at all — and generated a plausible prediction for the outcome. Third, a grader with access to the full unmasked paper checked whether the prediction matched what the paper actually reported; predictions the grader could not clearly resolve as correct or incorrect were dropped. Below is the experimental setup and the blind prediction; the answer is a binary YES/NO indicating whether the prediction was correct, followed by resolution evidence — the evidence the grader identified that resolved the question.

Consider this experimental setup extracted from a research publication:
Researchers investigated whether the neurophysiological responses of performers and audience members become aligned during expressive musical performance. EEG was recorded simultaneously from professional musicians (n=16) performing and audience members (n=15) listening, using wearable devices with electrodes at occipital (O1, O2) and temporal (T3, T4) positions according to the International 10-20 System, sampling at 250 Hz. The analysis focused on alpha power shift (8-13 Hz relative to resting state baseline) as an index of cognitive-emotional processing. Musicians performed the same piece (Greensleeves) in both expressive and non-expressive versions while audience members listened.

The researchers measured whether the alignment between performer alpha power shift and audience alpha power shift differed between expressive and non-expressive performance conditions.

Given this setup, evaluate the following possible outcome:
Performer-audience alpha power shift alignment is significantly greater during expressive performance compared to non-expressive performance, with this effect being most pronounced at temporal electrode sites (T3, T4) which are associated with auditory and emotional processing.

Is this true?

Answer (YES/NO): NO